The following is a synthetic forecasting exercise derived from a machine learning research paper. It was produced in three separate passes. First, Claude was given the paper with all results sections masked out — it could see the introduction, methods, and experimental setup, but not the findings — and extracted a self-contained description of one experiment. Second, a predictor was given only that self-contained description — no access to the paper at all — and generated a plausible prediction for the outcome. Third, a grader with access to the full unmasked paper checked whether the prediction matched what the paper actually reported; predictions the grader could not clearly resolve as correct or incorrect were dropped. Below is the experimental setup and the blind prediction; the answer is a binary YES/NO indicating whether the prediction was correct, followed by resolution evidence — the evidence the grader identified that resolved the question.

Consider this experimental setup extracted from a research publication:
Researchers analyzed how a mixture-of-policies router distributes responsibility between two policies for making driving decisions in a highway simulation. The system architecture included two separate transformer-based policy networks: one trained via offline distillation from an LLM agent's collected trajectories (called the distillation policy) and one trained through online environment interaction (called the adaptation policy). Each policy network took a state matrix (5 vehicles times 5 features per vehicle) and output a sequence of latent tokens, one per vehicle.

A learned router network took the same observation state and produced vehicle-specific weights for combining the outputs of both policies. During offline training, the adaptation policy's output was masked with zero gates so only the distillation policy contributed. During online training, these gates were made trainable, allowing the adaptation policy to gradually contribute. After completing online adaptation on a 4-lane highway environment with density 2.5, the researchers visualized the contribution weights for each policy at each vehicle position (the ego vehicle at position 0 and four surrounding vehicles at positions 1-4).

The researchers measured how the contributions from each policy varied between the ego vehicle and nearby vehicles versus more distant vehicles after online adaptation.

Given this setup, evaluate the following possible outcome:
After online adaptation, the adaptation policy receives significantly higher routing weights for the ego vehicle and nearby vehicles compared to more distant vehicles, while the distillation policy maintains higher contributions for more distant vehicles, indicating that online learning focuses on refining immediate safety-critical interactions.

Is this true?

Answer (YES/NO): YES